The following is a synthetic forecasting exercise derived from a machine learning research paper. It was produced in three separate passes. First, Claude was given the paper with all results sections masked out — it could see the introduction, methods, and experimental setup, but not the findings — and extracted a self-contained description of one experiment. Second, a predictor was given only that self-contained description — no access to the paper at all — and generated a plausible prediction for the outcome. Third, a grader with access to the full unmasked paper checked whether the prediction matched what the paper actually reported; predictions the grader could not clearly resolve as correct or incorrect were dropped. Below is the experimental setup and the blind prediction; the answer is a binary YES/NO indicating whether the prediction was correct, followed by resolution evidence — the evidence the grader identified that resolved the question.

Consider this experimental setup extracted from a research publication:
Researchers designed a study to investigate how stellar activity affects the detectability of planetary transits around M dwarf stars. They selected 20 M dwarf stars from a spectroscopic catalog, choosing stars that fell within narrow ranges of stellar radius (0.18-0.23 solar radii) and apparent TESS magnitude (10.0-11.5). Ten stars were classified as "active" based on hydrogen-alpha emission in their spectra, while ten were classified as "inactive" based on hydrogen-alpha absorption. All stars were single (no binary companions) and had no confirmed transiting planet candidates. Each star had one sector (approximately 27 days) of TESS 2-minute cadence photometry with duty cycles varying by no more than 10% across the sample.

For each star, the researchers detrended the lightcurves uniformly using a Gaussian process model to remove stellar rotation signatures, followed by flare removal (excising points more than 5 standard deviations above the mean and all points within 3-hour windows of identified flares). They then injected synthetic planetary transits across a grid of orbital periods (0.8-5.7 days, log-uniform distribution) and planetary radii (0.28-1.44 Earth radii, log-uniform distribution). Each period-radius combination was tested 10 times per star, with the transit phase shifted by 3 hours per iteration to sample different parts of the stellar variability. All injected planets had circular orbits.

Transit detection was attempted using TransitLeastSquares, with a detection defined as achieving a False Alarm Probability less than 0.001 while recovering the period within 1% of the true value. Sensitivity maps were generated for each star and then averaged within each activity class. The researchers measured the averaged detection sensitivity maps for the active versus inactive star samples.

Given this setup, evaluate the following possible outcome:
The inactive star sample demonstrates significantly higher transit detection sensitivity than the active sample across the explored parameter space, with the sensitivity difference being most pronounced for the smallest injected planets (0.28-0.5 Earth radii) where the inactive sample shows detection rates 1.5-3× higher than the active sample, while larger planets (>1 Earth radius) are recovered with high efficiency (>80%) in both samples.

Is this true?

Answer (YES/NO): NO